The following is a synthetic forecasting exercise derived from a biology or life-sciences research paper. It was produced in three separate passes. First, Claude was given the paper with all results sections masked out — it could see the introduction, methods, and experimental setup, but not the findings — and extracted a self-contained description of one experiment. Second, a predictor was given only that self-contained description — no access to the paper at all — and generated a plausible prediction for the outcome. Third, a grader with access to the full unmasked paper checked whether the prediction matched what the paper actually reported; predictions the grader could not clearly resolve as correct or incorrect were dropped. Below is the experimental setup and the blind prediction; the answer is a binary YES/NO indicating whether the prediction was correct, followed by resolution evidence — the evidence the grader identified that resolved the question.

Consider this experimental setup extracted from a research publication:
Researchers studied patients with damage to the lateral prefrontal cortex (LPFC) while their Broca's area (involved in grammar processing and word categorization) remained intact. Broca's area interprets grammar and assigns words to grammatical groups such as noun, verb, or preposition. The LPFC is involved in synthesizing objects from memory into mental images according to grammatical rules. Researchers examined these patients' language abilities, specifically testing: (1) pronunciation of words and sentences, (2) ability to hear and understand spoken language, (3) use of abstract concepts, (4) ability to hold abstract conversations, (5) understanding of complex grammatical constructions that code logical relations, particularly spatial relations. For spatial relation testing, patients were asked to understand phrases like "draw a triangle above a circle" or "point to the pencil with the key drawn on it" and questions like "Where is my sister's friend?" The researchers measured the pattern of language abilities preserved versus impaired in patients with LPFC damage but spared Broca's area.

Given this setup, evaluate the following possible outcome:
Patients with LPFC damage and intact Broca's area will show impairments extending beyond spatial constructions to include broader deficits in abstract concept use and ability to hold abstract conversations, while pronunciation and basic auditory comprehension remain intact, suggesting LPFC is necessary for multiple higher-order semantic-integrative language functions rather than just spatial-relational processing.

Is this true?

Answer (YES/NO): NO